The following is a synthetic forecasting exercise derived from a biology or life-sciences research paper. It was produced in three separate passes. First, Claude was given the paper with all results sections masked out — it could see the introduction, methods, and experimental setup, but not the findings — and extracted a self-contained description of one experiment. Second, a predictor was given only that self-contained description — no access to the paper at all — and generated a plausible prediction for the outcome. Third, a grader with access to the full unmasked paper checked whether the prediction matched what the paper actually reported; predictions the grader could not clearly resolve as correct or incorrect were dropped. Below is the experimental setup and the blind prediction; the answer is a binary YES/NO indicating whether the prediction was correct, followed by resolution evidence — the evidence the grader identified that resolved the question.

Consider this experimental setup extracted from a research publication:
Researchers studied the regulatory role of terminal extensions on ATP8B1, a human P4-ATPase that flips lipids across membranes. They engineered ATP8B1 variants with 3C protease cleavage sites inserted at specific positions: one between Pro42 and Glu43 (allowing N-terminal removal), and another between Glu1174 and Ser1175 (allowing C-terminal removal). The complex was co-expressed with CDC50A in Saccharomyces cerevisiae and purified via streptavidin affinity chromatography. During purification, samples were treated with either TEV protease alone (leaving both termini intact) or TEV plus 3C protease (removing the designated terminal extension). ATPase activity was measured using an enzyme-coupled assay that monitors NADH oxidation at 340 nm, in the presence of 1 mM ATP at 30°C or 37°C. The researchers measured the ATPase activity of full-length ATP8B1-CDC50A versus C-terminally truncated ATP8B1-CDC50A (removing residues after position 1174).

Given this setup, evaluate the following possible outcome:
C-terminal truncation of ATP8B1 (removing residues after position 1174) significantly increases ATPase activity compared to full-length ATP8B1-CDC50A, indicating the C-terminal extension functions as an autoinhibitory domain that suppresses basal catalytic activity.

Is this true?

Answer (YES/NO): NO